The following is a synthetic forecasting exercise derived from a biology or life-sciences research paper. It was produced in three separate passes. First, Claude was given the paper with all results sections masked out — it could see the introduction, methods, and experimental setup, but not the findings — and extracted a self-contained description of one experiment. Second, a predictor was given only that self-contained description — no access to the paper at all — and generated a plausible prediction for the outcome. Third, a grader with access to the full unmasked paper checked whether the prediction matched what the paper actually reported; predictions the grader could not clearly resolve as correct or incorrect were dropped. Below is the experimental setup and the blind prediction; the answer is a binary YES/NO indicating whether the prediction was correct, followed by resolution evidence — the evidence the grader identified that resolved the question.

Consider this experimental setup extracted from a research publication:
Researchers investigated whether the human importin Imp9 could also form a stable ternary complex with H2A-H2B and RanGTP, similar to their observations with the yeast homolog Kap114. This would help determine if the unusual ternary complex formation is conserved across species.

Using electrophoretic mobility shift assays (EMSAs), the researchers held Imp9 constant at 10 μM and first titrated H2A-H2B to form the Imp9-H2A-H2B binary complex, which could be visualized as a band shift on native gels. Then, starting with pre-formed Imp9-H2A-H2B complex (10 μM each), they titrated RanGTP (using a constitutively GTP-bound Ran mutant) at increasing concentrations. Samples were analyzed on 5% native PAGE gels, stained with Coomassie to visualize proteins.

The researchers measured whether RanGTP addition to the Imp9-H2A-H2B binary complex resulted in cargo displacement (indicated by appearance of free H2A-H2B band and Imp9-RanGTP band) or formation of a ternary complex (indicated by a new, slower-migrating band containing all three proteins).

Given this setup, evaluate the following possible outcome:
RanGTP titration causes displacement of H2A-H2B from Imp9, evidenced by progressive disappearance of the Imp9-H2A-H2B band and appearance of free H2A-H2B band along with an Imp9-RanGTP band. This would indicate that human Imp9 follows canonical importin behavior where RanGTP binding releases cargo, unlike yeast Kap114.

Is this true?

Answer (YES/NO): NO